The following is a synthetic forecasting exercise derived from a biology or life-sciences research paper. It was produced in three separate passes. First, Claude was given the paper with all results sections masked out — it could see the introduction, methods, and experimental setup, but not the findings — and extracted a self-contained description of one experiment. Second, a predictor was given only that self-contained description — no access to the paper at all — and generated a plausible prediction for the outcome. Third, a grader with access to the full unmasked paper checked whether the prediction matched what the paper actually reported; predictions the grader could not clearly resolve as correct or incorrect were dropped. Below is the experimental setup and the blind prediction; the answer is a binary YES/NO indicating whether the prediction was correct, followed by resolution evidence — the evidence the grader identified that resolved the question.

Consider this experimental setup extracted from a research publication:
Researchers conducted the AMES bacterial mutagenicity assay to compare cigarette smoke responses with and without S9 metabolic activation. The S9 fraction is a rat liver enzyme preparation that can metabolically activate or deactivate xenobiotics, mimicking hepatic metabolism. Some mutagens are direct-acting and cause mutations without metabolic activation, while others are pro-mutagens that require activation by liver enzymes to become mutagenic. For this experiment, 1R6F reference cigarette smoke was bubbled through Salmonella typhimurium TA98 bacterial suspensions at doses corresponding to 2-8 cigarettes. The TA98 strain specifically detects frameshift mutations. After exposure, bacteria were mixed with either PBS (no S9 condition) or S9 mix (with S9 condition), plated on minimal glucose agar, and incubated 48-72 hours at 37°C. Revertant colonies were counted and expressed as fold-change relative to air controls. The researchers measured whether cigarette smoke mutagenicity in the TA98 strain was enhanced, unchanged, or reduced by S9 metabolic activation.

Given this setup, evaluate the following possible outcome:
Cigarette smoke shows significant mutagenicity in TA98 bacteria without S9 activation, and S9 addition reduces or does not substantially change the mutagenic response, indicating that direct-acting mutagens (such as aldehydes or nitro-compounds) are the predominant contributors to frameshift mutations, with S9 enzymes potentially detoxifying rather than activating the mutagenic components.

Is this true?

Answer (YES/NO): NO